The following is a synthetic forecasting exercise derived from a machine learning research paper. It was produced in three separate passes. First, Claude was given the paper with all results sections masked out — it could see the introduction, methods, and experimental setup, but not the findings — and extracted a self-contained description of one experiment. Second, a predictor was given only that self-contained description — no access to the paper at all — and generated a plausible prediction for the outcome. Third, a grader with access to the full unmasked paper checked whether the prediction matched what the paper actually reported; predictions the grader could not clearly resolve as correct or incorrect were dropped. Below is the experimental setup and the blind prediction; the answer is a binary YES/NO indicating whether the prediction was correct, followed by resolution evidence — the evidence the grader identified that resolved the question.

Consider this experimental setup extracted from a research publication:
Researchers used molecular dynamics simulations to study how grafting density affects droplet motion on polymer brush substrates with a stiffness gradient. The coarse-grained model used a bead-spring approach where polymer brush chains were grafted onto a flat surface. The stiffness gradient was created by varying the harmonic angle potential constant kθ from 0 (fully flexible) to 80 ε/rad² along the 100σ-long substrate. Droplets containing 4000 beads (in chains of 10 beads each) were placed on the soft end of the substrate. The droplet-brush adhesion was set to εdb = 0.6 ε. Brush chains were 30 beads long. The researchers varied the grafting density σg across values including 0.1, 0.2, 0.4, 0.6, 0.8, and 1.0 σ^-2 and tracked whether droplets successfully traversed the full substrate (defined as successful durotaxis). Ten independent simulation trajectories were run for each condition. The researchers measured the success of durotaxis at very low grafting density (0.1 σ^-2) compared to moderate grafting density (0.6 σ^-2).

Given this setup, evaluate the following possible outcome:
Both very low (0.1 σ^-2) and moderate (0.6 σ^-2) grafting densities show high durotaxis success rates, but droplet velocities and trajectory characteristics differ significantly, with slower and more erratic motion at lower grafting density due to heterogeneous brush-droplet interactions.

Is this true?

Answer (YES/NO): NO